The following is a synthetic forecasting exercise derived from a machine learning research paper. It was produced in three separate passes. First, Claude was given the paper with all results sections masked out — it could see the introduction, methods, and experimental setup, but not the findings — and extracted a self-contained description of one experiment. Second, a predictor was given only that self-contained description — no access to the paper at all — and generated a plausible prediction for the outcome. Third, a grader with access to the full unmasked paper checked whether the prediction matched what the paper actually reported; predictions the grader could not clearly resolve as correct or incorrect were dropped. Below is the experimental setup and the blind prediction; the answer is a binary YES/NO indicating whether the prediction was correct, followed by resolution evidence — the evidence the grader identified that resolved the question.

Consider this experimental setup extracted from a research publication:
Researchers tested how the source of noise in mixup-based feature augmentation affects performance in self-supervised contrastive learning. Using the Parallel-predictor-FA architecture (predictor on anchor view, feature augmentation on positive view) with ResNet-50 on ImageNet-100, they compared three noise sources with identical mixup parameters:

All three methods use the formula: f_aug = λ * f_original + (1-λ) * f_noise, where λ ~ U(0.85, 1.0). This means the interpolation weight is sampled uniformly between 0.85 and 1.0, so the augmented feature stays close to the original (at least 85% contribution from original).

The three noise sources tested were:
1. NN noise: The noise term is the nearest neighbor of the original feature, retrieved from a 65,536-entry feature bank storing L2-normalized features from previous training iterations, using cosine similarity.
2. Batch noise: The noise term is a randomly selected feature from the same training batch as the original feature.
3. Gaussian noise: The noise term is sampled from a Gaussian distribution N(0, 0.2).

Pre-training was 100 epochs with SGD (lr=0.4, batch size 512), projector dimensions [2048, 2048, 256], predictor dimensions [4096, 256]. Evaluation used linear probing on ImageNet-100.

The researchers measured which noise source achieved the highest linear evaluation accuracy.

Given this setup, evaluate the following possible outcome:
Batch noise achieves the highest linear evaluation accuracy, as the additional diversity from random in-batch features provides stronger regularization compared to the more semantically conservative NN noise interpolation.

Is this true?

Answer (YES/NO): NO